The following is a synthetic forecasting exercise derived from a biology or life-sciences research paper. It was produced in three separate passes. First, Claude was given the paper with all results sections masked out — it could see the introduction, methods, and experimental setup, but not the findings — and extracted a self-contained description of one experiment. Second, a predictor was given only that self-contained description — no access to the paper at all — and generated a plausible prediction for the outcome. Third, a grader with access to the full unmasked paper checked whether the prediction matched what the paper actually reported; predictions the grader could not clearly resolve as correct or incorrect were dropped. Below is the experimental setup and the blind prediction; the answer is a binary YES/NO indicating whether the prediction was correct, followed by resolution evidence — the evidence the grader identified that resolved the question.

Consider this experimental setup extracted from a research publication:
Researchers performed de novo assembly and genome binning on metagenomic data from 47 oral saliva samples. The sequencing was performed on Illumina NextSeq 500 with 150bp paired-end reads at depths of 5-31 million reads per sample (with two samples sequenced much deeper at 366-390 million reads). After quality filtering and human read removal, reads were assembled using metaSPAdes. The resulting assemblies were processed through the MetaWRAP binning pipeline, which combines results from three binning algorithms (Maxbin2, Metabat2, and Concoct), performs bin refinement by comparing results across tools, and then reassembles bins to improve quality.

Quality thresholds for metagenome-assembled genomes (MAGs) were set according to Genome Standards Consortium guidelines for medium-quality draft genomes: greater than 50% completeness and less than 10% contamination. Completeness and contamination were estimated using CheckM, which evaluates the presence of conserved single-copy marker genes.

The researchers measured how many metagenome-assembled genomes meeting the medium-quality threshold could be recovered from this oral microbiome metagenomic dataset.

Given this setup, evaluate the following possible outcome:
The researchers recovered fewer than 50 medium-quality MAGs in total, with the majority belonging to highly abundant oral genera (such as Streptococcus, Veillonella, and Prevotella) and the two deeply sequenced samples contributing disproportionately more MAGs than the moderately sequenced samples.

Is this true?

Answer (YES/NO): NO